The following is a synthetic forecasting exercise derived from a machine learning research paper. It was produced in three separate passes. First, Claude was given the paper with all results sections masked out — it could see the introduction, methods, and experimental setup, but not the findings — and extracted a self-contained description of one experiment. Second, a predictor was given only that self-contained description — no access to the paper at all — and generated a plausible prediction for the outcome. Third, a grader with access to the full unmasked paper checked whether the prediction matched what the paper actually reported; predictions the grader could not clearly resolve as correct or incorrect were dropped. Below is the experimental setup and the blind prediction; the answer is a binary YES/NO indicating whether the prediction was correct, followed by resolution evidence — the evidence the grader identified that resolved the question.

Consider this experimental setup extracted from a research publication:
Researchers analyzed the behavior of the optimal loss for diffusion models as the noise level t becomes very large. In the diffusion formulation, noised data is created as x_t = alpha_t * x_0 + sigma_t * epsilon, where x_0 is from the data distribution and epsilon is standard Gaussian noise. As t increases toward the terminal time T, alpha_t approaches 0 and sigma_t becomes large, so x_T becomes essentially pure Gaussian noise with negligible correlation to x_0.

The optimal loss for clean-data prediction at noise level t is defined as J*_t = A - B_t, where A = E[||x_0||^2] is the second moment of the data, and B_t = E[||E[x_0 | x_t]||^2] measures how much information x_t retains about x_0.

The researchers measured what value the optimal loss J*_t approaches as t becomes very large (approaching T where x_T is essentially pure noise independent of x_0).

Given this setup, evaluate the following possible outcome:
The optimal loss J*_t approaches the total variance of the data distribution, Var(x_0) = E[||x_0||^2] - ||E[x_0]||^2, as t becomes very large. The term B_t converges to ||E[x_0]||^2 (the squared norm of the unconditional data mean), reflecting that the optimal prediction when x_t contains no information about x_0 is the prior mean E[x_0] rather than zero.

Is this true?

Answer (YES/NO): YES